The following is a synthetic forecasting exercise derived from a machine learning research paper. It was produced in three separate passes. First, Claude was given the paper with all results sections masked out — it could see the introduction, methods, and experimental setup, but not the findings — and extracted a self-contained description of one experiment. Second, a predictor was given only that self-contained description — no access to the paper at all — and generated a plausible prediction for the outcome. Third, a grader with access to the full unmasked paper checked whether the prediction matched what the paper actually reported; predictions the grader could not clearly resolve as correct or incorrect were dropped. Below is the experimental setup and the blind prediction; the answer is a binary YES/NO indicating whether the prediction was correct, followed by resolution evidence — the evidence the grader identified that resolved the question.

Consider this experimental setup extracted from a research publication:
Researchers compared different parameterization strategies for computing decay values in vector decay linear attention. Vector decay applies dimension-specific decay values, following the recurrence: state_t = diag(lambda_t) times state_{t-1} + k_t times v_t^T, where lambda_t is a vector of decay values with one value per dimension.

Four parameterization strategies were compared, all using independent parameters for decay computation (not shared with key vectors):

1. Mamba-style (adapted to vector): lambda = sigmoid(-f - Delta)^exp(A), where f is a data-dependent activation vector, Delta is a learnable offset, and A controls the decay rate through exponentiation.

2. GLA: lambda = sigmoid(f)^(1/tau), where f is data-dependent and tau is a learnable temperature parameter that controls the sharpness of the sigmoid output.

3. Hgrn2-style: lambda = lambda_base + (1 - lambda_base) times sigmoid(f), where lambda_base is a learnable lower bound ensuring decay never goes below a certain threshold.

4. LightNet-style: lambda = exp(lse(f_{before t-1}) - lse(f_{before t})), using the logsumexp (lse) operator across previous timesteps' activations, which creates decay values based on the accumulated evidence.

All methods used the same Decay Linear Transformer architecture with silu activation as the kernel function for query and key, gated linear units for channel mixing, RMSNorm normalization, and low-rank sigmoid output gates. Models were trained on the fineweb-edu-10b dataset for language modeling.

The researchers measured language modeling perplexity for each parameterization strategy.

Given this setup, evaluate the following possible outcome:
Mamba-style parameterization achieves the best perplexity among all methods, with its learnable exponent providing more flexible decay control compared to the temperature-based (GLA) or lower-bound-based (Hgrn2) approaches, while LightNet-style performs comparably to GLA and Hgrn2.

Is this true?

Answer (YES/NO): NO